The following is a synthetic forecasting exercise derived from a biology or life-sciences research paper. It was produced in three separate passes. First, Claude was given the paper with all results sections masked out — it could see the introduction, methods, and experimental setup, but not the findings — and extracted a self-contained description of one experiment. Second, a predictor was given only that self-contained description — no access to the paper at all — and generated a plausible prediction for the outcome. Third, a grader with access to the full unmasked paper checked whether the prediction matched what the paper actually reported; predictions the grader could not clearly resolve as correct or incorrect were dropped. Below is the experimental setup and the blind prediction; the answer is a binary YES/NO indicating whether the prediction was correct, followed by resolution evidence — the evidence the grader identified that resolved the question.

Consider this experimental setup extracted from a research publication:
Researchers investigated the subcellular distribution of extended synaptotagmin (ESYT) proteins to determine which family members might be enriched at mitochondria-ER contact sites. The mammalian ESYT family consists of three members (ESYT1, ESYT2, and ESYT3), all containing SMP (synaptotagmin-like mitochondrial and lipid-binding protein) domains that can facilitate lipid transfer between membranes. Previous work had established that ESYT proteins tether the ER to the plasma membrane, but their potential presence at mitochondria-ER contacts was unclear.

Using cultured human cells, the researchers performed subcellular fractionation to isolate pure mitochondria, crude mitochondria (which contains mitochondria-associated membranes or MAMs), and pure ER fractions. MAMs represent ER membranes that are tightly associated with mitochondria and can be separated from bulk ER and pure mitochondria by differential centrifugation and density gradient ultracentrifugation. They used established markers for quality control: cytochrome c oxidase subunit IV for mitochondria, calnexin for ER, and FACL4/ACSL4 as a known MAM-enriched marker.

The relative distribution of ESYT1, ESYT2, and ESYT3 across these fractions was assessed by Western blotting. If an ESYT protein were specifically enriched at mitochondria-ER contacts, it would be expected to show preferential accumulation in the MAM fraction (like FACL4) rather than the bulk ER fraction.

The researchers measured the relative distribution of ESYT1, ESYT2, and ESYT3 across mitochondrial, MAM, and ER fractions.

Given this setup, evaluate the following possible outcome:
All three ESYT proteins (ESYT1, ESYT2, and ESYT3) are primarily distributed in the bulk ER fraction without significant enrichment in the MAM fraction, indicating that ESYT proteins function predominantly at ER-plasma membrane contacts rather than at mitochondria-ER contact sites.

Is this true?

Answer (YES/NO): NO